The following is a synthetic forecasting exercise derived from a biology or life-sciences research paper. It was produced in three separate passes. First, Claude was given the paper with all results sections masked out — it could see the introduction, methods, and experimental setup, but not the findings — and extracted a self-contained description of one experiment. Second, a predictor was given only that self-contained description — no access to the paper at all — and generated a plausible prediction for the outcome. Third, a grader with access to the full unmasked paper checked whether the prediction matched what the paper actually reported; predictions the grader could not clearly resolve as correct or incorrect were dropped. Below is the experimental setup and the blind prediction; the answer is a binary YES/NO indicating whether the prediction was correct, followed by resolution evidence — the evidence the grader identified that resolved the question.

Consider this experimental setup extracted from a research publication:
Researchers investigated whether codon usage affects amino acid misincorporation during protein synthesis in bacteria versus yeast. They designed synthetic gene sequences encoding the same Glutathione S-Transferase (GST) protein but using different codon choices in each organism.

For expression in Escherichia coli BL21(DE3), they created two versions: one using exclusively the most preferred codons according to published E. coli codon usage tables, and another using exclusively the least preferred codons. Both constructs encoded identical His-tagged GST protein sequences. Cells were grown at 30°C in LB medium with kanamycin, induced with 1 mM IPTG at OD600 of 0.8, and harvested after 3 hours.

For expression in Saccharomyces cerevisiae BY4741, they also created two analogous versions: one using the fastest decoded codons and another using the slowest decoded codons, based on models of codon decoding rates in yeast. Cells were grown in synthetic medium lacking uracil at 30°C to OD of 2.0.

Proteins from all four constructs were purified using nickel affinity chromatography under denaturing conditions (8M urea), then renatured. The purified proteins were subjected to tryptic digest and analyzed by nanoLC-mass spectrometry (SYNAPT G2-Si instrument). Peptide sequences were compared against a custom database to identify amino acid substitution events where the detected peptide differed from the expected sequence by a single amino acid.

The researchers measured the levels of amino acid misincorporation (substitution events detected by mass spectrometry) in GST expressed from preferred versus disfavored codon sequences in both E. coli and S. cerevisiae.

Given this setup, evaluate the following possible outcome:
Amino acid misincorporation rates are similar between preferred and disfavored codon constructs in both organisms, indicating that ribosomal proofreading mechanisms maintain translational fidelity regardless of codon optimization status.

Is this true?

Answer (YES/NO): NO